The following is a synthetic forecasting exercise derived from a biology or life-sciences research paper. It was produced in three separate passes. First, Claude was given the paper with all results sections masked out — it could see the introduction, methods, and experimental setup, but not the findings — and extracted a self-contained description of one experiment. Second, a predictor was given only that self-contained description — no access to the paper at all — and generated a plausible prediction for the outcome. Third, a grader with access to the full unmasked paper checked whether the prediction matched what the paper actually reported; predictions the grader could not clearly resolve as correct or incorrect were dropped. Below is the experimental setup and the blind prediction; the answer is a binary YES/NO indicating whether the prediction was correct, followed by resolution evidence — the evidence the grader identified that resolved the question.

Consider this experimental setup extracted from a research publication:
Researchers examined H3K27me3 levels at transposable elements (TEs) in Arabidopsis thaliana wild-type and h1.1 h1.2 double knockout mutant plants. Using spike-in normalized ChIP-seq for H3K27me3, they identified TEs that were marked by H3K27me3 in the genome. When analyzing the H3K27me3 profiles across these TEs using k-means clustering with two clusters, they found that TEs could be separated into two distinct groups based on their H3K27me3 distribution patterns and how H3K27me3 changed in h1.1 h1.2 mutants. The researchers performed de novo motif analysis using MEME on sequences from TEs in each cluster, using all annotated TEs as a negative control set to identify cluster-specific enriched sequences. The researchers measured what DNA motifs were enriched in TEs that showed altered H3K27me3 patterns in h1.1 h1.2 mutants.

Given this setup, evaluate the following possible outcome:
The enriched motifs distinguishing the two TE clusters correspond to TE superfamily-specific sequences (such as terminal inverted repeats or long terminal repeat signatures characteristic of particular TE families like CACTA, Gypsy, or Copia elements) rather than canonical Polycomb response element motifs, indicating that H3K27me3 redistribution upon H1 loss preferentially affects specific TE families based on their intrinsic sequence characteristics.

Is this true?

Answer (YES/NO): NO